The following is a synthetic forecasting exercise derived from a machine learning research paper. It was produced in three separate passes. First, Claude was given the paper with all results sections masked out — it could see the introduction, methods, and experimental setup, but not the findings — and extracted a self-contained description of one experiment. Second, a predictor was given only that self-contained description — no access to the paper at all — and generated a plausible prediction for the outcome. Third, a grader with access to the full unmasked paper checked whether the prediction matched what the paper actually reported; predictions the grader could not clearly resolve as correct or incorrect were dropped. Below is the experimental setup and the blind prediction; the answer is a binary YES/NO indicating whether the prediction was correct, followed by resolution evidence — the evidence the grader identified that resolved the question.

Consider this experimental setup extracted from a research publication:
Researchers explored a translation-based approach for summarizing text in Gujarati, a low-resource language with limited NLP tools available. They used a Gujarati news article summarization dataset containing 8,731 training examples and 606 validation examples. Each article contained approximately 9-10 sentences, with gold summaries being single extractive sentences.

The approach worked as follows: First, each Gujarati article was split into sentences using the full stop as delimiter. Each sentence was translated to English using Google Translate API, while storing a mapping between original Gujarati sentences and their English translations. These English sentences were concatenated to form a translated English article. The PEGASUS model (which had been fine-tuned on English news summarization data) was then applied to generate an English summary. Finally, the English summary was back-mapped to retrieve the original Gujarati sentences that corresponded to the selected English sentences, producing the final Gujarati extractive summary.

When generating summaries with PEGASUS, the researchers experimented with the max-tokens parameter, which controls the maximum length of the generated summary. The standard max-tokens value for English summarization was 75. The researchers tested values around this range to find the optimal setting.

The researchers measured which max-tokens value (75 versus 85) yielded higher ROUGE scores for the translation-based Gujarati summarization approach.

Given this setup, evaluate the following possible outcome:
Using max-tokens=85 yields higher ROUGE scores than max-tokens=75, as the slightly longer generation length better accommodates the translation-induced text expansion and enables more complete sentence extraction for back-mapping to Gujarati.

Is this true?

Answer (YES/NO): YES